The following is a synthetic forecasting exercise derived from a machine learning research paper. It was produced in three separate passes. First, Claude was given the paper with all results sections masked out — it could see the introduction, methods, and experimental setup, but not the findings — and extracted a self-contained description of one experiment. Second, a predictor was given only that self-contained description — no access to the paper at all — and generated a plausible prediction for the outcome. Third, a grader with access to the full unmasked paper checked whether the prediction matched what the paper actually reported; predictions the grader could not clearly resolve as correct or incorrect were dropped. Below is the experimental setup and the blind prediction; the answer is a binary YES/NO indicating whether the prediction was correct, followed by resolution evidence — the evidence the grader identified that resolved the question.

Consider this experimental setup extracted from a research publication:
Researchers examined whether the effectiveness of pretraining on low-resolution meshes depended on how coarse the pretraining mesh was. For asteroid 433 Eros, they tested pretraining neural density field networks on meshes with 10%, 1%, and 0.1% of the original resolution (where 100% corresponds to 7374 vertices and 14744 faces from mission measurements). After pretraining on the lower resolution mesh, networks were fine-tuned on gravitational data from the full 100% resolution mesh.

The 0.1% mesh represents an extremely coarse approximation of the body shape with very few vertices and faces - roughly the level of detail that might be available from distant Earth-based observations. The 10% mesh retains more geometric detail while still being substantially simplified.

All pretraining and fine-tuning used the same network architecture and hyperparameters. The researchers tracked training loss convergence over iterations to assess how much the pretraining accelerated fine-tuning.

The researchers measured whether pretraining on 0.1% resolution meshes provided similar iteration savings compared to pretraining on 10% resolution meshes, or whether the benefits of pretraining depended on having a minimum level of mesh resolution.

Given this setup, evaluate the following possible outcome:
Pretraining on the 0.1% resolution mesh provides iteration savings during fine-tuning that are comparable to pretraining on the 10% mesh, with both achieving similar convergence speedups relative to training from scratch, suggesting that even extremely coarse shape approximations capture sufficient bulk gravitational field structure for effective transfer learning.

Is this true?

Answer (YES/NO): NO